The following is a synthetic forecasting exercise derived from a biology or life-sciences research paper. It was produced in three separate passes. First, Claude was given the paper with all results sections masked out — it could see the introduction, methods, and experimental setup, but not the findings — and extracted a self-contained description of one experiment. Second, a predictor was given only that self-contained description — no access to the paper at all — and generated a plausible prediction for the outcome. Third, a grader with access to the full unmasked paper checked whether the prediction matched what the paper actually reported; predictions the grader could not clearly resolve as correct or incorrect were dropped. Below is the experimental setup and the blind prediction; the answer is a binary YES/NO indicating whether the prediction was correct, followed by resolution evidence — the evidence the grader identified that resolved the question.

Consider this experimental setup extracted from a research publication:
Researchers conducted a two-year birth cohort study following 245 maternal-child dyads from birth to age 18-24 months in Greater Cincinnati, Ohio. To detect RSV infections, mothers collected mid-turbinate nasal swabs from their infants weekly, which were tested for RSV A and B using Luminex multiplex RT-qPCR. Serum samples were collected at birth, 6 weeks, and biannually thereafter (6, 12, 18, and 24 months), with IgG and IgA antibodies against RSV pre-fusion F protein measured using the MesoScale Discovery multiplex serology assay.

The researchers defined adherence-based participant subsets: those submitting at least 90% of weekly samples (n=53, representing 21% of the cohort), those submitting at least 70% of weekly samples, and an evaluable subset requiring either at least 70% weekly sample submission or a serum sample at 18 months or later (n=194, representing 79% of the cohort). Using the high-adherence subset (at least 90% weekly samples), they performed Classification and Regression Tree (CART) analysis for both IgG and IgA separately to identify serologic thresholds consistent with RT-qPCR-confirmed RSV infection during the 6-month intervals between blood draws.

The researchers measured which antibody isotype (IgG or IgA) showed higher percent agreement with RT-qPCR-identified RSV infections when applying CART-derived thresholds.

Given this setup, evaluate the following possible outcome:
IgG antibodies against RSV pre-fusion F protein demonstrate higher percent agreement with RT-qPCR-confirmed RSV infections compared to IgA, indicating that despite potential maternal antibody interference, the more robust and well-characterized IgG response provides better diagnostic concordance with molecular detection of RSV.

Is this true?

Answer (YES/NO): NO